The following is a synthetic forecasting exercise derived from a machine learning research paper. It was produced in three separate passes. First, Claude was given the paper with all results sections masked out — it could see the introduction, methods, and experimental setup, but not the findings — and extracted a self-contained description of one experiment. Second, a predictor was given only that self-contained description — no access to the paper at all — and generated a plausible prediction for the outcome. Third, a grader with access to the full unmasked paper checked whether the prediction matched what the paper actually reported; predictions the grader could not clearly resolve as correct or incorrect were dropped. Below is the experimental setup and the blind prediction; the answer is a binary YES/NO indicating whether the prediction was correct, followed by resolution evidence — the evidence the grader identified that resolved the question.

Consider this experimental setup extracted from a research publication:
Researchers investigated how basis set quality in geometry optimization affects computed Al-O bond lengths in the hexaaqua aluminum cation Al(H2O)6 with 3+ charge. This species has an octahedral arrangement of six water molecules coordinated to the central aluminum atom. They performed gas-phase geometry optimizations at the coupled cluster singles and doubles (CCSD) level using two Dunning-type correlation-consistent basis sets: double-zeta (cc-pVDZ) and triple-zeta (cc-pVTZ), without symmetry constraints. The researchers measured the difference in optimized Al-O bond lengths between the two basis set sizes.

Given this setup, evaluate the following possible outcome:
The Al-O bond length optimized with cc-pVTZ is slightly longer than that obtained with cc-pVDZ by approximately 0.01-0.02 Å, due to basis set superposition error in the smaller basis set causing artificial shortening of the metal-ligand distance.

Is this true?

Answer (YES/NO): NO